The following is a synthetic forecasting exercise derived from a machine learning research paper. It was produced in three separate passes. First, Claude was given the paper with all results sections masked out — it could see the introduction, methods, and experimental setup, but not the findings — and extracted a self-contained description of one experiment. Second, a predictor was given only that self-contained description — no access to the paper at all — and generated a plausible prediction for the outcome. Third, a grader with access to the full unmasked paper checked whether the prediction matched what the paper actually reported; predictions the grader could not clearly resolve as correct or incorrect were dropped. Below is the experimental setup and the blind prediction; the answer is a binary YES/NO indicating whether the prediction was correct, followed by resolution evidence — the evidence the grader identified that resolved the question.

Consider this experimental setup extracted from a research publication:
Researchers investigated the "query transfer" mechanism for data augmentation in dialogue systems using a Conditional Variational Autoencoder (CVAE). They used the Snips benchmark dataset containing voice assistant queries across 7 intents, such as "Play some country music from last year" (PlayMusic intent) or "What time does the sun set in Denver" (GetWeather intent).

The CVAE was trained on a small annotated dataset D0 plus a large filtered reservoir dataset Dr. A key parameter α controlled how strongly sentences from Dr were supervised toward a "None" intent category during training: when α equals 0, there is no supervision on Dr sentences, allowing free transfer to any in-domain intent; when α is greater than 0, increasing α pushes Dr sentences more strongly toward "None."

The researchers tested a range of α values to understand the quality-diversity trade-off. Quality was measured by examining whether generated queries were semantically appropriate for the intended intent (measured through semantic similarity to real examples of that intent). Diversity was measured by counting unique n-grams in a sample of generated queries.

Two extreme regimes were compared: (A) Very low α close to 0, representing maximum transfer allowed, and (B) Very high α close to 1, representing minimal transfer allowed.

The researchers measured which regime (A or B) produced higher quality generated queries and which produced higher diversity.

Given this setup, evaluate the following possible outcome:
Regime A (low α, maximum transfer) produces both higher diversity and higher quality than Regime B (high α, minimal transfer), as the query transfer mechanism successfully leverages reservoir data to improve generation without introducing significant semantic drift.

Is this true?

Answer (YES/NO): NO